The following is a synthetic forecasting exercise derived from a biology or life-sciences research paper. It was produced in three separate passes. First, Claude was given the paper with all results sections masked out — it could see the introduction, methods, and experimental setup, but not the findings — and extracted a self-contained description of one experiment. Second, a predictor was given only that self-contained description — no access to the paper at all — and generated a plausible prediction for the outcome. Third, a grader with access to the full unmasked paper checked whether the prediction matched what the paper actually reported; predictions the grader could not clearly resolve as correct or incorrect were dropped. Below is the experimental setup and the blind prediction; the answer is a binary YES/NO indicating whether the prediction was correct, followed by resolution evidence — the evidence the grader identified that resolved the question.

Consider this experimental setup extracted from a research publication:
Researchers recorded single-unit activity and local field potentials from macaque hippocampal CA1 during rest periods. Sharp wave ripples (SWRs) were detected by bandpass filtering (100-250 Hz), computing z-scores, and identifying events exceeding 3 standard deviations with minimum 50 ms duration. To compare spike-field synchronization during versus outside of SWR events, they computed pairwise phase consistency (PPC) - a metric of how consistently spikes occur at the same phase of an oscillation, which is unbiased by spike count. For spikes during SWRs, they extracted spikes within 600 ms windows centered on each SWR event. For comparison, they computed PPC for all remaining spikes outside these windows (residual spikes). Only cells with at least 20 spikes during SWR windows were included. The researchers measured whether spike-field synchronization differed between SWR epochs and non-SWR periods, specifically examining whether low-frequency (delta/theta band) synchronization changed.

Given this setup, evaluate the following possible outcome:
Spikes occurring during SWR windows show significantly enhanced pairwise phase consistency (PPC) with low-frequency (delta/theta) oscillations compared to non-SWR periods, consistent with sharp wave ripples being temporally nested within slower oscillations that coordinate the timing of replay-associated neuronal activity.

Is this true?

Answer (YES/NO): NO